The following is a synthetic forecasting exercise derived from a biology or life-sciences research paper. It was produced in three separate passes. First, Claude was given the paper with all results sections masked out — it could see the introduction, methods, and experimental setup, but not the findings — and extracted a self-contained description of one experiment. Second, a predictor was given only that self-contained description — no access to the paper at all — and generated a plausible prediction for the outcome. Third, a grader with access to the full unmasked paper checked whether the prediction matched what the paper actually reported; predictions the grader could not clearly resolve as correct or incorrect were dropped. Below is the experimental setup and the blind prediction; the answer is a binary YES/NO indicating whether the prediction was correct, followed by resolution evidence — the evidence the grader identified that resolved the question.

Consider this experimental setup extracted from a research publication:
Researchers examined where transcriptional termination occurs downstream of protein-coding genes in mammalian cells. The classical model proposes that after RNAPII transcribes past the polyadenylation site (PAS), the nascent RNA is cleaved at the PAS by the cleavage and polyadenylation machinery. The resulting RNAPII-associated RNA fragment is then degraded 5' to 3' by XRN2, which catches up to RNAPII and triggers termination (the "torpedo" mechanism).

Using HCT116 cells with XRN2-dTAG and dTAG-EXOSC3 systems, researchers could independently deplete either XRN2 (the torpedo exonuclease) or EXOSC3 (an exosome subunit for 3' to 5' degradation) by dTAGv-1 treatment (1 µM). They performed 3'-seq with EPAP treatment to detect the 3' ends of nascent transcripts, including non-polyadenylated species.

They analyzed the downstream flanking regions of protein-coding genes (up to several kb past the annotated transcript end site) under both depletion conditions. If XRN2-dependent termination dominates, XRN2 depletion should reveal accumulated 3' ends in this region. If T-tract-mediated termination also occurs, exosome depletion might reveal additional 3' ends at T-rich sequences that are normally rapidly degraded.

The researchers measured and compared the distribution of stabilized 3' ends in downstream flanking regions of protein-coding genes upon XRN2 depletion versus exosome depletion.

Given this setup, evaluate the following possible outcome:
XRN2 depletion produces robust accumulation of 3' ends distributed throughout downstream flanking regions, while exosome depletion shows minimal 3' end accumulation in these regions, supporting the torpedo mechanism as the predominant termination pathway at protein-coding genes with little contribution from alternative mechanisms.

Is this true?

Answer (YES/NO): NO